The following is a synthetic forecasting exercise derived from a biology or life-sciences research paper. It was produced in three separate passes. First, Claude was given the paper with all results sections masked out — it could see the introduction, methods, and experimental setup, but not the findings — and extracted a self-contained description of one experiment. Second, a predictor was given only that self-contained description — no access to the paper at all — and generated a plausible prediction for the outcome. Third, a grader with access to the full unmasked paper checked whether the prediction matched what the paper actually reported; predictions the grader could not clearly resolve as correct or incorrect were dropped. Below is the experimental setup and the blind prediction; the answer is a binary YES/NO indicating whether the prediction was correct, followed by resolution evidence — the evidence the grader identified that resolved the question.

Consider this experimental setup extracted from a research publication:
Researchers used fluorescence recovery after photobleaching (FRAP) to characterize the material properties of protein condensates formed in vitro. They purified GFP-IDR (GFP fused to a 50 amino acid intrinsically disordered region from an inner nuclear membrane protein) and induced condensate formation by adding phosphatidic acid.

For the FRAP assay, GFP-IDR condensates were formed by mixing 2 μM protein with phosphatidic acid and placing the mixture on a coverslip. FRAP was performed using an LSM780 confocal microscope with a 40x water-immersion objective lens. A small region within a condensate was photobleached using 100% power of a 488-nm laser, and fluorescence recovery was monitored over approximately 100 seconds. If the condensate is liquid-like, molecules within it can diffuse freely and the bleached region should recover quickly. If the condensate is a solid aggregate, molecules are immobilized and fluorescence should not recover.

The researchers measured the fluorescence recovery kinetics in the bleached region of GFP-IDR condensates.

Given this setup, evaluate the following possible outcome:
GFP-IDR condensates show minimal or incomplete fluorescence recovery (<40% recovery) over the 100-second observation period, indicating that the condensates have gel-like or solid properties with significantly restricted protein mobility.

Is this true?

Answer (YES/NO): YES